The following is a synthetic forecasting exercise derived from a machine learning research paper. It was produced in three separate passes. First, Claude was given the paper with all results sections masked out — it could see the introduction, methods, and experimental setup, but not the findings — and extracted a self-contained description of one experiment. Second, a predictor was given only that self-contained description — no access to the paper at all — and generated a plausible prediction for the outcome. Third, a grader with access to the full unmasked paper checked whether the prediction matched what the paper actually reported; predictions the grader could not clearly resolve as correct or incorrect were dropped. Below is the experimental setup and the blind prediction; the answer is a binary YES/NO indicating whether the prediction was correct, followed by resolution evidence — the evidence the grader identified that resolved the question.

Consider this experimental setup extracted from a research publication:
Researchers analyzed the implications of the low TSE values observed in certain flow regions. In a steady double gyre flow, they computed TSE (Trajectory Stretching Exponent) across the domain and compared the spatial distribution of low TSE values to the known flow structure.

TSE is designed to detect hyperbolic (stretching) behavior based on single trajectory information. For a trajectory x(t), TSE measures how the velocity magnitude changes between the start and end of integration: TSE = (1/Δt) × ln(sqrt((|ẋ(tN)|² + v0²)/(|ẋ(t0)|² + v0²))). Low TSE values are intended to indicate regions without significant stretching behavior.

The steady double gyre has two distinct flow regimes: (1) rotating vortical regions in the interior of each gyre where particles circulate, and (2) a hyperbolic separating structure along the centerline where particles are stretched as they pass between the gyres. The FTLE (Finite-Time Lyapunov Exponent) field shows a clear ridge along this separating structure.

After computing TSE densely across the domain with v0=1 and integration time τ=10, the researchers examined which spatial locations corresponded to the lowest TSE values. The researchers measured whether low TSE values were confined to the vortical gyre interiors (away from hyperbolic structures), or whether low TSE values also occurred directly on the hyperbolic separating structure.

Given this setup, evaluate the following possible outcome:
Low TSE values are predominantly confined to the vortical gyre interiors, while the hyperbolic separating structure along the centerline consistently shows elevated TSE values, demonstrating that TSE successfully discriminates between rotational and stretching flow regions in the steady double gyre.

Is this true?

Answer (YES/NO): NO